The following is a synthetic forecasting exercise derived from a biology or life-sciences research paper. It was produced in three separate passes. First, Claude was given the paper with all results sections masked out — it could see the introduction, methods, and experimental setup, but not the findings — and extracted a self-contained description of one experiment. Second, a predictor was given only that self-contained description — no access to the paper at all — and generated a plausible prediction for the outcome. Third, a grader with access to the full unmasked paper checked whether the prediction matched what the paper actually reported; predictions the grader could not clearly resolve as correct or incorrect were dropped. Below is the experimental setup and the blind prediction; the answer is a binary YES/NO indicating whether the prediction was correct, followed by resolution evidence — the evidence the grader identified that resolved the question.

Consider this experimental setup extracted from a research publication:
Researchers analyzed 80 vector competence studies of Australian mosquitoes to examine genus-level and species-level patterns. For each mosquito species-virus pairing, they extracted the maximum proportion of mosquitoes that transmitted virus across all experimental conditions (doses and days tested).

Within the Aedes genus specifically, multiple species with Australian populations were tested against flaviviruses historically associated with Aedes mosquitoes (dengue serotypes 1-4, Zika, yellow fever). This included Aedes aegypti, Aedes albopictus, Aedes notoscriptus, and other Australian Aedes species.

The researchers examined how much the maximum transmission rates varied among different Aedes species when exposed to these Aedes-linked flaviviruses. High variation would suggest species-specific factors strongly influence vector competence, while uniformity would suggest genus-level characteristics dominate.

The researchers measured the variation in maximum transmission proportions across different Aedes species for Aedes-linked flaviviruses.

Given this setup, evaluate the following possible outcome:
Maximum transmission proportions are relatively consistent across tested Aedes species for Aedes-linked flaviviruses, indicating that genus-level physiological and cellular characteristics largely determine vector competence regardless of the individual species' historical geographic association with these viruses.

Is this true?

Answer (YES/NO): NO